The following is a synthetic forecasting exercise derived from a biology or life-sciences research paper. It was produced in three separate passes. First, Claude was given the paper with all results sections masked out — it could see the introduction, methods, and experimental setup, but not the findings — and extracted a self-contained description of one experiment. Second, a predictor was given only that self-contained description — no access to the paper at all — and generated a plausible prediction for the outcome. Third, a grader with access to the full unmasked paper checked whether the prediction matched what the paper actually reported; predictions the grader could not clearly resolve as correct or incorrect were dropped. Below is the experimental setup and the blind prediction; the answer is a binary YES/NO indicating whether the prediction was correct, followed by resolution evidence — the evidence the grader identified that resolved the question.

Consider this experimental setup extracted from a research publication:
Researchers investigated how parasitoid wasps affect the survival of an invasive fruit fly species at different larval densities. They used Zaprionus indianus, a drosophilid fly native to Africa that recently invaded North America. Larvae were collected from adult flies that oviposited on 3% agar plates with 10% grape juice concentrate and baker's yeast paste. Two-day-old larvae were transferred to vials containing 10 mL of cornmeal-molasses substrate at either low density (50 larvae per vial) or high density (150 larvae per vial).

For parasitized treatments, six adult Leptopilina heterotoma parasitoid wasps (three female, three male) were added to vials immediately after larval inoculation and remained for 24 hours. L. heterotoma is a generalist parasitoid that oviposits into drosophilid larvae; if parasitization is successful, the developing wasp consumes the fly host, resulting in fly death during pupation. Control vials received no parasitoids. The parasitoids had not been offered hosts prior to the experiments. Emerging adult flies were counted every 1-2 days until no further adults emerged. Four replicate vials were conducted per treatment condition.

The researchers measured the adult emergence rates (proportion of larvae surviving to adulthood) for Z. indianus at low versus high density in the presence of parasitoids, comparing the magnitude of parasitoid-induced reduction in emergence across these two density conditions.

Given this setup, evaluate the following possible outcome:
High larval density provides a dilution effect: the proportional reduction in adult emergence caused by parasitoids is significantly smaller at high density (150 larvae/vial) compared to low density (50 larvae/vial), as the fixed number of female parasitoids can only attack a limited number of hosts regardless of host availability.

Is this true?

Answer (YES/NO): YES